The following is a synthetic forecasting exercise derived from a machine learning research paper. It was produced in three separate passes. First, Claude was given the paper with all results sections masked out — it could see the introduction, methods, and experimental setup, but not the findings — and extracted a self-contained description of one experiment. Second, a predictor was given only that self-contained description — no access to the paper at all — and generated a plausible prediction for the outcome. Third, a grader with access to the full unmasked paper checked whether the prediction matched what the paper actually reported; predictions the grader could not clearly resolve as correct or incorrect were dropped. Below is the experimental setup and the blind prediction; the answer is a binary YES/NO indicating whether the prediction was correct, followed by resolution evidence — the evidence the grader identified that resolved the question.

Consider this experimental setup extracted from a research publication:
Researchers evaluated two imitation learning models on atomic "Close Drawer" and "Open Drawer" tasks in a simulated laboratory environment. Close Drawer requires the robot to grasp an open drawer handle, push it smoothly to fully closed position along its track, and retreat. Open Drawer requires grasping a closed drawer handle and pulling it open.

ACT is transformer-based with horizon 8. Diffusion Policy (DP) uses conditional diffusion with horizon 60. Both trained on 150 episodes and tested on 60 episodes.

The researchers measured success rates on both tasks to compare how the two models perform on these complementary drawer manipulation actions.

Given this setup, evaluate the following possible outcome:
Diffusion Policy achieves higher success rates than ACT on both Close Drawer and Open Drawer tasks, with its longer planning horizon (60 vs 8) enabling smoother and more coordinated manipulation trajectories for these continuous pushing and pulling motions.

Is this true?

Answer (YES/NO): YES